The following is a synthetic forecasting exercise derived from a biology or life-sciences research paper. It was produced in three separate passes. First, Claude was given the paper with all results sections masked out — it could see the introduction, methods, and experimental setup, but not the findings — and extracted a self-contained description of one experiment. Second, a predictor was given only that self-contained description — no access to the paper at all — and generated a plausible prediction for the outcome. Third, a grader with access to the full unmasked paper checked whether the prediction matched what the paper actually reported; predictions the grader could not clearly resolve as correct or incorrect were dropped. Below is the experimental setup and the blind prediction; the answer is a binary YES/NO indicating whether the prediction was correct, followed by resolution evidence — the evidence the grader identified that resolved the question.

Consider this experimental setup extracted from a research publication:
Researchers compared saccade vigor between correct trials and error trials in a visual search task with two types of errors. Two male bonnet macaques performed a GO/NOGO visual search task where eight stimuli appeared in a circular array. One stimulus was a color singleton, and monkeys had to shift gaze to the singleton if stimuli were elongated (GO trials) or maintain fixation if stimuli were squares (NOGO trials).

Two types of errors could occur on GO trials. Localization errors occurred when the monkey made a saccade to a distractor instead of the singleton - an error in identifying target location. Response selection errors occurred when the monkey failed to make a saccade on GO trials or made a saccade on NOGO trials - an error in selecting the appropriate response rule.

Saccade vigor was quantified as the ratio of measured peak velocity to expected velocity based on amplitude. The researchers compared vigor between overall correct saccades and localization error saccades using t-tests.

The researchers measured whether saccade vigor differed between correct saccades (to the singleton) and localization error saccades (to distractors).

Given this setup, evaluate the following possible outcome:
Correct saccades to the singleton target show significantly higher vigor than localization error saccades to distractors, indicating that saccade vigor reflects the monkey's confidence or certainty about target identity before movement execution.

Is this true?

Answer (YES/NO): YES